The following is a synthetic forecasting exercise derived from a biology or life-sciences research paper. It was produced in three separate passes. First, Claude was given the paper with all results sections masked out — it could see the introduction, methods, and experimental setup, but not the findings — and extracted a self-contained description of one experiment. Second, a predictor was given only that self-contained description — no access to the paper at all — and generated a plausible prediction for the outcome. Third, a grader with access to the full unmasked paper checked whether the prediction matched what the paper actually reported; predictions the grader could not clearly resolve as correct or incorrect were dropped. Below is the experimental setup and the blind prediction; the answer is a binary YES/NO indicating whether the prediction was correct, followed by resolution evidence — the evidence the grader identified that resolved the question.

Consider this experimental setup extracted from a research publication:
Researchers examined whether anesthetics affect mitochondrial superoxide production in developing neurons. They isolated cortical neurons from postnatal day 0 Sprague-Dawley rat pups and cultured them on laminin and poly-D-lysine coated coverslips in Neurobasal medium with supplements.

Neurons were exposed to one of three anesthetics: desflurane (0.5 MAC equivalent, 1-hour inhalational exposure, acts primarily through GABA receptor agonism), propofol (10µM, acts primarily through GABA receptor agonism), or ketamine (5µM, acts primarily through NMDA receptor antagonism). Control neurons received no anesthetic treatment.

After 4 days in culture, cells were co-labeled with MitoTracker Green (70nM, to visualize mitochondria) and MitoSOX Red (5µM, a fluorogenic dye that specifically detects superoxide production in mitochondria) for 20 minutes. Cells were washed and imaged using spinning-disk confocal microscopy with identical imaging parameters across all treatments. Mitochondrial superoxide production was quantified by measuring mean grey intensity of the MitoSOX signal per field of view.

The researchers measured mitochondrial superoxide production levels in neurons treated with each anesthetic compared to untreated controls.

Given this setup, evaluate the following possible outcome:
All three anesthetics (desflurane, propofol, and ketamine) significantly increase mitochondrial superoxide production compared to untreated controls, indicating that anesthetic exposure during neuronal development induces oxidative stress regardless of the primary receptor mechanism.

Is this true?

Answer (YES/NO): NO